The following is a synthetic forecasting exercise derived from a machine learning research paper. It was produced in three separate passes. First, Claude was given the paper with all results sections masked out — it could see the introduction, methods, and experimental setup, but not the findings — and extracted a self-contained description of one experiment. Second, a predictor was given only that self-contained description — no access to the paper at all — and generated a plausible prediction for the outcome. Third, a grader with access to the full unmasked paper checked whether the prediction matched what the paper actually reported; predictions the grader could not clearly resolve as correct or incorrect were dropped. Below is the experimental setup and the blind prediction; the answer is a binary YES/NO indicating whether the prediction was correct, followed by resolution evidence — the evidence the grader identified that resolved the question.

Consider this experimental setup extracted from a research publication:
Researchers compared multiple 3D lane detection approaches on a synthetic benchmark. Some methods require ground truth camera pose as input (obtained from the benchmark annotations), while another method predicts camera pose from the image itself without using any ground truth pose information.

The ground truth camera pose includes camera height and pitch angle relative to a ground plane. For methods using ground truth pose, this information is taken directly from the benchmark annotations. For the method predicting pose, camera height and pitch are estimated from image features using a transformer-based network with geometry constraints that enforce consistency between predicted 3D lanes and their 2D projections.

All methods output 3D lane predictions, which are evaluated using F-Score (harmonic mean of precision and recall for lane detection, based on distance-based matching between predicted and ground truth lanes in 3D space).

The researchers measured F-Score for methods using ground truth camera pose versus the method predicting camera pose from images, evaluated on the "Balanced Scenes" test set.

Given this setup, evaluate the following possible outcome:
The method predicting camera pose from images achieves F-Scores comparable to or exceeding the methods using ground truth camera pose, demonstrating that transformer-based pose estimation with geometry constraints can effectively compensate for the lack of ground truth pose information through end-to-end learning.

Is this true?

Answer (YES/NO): YES